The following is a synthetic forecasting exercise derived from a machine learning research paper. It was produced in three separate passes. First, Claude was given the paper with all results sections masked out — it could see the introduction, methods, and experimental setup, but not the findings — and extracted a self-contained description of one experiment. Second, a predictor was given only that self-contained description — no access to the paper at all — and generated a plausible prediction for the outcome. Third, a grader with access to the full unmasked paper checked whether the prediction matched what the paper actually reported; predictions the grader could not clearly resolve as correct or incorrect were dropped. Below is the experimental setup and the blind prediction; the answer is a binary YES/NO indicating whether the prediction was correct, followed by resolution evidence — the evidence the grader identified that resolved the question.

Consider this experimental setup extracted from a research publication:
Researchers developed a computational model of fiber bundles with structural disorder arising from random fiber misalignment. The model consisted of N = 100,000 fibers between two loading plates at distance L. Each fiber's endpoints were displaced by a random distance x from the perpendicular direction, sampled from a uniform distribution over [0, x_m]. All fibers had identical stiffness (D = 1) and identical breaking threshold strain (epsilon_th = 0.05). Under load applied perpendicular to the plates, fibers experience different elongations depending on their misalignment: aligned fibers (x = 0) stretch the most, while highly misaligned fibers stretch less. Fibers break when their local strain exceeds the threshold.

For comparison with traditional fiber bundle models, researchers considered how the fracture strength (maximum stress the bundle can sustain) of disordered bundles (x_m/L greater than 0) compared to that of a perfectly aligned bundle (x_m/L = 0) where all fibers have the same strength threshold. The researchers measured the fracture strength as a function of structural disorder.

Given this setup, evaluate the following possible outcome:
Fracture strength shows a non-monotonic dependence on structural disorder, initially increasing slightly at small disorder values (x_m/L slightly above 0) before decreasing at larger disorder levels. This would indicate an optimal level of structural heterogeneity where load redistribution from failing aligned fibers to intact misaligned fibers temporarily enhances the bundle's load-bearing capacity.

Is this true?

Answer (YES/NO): NO